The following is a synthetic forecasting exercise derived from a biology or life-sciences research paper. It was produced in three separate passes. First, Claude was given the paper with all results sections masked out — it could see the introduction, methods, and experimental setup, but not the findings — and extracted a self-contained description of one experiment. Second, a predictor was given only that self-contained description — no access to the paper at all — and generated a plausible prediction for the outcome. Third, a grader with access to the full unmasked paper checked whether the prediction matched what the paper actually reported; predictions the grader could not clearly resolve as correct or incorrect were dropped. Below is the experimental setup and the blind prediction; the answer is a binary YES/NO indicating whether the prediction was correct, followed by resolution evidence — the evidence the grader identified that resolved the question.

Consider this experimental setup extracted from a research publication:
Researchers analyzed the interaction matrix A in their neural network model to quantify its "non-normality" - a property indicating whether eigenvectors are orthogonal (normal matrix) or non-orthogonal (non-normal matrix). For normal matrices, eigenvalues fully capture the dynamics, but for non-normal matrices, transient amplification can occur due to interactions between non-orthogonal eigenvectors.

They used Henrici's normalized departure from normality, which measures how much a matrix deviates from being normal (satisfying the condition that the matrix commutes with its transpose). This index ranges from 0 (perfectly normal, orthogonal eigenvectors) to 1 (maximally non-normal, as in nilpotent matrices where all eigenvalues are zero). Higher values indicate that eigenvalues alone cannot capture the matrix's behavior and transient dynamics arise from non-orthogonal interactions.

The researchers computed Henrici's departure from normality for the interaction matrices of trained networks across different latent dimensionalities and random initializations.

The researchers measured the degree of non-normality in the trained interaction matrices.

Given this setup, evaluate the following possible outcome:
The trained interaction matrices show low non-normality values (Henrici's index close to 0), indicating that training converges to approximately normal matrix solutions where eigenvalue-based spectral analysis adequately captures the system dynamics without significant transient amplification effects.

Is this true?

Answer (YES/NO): NO